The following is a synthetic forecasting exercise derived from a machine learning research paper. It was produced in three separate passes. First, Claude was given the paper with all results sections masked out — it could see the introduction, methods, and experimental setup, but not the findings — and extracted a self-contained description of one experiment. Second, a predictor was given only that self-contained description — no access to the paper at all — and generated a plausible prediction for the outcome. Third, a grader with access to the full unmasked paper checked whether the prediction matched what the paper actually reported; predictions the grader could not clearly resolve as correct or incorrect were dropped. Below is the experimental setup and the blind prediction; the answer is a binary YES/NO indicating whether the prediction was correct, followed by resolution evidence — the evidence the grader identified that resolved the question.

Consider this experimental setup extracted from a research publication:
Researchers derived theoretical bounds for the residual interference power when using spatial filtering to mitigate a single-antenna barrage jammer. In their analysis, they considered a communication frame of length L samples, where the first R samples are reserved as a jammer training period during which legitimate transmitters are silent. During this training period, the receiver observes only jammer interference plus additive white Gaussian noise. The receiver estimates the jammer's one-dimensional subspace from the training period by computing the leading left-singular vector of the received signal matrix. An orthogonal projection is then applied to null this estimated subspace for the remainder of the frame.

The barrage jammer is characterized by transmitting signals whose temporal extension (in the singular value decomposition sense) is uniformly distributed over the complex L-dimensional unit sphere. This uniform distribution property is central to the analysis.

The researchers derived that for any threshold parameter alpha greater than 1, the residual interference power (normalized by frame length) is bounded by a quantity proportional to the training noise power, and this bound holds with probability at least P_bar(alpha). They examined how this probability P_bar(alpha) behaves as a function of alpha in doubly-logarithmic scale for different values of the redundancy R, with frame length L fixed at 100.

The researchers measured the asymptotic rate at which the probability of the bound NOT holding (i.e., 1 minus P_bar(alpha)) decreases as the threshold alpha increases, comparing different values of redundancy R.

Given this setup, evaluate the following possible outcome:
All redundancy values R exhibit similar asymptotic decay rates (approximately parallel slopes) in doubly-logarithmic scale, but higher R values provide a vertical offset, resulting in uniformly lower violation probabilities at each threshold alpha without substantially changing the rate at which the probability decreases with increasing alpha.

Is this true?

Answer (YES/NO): NO